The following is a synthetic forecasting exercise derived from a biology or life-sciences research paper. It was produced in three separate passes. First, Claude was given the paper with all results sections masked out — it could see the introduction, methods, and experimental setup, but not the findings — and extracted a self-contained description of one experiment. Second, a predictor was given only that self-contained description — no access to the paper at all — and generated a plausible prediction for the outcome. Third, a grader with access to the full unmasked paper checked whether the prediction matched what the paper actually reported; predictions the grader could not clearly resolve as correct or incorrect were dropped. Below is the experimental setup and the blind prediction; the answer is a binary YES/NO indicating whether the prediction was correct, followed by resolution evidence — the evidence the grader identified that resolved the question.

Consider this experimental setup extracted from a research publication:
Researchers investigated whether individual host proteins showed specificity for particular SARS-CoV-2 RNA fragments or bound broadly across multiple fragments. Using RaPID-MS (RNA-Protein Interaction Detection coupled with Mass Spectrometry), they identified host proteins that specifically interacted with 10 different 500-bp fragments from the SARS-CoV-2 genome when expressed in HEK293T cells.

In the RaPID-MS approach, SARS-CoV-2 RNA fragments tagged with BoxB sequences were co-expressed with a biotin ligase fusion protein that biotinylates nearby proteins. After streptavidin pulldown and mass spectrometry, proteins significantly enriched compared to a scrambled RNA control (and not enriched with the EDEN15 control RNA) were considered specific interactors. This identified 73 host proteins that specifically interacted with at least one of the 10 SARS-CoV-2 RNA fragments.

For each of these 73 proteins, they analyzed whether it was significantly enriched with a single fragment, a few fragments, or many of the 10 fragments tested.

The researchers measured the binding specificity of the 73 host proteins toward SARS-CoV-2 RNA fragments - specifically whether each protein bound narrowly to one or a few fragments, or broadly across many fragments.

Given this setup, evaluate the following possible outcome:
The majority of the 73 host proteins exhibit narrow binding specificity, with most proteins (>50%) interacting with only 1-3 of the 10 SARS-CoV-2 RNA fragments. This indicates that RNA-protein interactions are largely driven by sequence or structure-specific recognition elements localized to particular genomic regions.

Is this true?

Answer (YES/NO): YES